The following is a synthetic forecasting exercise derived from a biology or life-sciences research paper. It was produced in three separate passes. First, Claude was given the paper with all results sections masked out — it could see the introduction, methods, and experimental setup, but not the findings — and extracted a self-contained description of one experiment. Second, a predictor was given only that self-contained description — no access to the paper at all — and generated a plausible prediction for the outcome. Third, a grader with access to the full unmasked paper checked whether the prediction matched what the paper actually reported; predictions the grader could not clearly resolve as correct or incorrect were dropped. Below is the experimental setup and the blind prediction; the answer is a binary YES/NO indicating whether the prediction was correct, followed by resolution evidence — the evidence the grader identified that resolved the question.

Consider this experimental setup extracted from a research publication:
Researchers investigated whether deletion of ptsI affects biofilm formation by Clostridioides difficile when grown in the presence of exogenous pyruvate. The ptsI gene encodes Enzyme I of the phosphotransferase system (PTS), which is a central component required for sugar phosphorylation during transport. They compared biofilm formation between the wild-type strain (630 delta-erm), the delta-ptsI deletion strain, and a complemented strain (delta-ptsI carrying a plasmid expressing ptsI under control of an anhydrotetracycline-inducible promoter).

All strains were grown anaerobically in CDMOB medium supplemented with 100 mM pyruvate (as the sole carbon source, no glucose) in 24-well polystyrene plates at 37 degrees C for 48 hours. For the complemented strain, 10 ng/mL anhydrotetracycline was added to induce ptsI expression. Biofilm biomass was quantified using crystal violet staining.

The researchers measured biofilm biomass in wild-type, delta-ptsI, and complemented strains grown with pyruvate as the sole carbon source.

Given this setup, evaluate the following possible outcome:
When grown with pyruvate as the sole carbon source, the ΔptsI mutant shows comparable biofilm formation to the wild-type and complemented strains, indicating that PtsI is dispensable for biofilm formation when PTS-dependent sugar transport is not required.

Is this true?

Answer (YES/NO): YES